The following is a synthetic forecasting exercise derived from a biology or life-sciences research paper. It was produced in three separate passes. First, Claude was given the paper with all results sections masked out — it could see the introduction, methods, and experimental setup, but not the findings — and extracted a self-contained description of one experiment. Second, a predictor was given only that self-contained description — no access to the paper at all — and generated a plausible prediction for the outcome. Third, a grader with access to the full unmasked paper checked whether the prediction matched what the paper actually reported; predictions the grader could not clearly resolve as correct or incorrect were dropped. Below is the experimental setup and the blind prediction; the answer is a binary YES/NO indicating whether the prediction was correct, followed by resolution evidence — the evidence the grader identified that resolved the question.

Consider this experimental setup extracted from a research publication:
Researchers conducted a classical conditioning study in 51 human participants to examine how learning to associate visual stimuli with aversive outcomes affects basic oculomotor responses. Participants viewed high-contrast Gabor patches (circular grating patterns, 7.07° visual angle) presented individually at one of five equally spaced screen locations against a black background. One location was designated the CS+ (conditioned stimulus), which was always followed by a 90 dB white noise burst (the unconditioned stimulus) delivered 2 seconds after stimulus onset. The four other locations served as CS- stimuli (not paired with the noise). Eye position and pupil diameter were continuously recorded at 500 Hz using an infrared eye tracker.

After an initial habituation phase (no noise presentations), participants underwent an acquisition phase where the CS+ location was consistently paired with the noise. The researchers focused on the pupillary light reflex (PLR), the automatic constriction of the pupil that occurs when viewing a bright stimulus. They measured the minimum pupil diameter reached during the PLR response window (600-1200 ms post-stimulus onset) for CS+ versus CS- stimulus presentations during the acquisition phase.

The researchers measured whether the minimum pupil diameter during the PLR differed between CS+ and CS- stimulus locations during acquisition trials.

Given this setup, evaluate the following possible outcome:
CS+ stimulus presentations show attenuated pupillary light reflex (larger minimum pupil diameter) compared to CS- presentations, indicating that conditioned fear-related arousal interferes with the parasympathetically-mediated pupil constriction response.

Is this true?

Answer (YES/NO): YES